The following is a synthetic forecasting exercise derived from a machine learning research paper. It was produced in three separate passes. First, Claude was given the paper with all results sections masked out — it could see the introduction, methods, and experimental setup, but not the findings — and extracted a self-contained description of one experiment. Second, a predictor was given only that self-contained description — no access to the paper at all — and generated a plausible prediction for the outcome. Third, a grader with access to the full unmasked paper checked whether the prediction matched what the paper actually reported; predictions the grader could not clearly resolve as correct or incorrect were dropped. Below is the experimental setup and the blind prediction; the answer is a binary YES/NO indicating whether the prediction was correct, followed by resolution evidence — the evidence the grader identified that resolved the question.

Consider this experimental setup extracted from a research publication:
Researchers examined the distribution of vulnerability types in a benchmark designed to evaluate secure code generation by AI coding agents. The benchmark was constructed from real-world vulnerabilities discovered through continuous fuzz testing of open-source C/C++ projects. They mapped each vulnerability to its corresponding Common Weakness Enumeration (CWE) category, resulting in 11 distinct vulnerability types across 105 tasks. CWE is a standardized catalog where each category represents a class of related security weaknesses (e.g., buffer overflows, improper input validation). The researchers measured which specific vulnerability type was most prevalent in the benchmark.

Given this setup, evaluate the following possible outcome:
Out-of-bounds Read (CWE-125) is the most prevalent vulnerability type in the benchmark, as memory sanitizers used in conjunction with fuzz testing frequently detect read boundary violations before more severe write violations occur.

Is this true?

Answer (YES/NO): NO